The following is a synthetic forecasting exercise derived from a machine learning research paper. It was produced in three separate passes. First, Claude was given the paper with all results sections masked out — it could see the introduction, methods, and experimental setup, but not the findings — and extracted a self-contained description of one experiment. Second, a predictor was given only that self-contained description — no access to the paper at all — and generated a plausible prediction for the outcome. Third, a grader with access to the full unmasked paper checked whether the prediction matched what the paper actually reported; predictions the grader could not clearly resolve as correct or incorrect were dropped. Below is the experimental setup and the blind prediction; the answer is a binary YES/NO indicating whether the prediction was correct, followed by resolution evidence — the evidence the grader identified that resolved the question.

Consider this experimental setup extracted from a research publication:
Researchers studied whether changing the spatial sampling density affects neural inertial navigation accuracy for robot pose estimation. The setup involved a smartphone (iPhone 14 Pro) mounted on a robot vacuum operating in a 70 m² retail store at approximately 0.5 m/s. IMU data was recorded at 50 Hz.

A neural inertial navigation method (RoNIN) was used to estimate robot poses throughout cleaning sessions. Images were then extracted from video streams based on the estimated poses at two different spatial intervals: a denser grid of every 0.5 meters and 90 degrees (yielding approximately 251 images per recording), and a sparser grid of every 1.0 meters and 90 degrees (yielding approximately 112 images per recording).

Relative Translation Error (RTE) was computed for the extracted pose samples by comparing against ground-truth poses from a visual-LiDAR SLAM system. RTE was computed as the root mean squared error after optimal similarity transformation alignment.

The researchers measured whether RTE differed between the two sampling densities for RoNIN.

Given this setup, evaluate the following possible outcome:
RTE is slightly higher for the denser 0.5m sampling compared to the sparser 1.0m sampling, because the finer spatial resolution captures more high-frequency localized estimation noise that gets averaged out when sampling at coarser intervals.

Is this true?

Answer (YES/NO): NO